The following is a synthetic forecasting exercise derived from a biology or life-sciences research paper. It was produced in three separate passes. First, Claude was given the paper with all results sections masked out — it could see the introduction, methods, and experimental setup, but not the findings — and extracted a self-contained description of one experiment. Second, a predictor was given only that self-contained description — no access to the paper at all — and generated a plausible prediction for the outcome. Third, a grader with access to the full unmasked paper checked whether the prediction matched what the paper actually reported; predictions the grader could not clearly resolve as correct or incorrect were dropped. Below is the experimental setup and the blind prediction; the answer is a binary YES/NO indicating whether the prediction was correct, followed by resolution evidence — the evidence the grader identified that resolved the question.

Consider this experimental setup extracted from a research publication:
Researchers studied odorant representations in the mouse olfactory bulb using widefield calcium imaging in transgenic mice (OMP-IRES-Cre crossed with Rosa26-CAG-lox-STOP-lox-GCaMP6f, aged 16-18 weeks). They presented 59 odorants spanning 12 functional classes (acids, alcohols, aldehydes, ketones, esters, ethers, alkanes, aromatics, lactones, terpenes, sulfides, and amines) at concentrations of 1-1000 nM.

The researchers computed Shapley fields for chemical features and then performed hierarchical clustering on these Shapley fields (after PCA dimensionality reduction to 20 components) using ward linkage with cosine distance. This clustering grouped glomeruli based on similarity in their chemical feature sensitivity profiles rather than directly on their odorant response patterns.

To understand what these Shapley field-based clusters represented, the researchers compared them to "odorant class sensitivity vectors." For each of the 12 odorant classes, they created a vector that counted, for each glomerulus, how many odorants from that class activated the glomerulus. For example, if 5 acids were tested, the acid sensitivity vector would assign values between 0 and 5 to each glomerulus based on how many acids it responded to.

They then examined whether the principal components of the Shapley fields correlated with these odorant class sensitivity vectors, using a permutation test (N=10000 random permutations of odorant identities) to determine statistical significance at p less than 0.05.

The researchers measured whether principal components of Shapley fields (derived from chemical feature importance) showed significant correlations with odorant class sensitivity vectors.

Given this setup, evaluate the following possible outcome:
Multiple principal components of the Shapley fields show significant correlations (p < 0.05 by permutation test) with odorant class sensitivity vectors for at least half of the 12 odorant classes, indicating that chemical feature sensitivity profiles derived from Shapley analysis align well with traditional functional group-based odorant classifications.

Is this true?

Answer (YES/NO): NO